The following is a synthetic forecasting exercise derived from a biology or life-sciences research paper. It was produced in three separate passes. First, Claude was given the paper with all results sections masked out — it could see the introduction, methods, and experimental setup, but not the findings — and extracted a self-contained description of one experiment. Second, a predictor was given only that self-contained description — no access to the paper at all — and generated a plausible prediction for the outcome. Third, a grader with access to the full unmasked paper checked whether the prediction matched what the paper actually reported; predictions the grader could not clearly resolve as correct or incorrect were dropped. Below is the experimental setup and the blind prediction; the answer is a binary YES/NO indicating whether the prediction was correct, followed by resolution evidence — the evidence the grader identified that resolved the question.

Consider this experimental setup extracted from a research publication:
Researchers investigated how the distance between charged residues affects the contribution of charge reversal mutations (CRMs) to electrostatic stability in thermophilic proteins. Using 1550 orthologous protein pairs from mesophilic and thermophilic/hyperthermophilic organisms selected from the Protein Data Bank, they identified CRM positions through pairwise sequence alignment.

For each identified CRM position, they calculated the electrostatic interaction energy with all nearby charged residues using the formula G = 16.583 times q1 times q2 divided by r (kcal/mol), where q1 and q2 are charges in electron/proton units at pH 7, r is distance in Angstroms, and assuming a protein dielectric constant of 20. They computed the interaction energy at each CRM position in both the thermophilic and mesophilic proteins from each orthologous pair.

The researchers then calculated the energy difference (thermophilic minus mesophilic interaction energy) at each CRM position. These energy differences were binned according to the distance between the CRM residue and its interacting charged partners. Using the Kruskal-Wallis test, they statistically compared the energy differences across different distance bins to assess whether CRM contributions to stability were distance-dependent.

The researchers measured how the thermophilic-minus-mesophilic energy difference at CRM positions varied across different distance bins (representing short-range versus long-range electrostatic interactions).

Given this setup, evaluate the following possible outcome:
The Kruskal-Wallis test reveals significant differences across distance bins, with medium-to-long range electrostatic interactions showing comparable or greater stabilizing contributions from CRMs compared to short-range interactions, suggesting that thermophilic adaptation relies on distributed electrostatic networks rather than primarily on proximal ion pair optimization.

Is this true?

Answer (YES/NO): NO